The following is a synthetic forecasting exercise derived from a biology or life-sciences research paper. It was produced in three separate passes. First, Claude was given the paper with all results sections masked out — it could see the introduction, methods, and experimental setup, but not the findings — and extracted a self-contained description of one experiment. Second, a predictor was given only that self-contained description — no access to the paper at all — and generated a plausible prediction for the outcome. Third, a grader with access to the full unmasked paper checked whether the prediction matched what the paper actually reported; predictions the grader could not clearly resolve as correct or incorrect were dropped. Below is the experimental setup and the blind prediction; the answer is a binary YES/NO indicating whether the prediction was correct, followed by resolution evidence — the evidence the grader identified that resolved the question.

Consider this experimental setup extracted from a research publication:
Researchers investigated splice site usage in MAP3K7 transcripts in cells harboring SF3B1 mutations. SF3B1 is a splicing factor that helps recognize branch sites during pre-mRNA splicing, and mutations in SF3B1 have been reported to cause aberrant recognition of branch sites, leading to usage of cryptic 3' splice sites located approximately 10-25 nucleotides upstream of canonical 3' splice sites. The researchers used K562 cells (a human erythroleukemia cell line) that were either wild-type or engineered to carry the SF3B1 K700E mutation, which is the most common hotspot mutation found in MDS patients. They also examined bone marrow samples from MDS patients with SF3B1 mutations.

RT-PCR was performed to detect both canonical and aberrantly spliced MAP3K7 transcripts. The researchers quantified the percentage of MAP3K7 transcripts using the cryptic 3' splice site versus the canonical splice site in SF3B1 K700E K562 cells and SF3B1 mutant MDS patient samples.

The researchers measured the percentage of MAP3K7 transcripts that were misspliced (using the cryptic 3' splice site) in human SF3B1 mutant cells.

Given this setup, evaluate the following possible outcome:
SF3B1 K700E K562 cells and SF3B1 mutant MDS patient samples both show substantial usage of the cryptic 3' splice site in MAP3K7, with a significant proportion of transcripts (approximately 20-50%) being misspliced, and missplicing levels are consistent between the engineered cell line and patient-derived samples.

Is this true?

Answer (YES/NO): NO